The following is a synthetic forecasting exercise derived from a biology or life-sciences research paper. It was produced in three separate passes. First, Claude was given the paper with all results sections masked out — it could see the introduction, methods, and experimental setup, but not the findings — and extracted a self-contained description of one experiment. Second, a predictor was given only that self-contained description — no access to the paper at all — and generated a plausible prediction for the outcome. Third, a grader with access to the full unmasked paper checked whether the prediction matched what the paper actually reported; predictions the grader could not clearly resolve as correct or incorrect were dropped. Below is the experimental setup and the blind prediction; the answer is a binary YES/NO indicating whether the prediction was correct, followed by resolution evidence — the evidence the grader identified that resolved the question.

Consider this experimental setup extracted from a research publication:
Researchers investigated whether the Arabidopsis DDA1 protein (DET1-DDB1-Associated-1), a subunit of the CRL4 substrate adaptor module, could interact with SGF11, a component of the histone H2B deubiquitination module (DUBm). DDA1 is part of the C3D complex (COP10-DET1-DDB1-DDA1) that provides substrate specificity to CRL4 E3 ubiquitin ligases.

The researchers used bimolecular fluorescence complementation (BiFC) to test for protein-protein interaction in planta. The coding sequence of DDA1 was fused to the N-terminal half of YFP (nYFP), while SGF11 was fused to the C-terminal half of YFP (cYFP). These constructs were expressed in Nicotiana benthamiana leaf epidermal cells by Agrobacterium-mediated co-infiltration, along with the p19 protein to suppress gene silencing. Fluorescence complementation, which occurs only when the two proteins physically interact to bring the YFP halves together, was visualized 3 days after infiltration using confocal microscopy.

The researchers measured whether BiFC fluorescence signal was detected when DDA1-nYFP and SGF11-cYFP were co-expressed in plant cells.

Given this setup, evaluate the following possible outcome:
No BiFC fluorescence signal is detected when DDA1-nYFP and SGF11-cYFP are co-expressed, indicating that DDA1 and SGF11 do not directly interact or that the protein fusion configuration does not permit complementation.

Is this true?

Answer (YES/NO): NO